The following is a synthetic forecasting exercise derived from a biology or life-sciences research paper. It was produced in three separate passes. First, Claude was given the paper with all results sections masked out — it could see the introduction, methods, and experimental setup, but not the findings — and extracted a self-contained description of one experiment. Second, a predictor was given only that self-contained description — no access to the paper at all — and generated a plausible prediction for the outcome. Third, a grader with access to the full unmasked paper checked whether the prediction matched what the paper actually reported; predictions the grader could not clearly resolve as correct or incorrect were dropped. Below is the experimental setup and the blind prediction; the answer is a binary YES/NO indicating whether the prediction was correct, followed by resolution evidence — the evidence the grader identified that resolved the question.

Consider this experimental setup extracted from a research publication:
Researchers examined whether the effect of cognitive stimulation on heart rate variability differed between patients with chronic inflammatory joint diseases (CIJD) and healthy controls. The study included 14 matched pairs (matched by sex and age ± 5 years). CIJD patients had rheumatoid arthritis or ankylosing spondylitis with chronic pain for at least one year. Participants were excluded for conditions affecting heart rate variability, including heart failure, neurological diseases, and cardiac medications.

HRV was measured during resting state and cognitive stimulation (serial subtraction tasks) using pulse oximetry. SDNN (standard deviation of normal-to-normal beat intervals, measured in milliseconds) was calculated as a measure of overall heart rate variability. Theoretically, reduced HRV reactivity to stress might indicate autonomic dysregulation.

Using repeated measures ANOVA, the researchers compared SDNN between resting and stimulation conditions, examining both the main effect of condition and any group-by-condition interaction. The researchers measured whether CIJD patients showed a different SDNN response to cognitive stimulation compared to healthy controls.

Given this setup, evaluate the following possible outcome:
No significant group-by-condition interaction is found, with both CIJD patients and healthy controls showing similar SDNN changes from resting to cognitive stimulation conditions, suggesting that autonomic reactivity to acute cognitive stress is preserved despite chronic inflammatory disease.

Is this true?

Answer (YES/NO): YES